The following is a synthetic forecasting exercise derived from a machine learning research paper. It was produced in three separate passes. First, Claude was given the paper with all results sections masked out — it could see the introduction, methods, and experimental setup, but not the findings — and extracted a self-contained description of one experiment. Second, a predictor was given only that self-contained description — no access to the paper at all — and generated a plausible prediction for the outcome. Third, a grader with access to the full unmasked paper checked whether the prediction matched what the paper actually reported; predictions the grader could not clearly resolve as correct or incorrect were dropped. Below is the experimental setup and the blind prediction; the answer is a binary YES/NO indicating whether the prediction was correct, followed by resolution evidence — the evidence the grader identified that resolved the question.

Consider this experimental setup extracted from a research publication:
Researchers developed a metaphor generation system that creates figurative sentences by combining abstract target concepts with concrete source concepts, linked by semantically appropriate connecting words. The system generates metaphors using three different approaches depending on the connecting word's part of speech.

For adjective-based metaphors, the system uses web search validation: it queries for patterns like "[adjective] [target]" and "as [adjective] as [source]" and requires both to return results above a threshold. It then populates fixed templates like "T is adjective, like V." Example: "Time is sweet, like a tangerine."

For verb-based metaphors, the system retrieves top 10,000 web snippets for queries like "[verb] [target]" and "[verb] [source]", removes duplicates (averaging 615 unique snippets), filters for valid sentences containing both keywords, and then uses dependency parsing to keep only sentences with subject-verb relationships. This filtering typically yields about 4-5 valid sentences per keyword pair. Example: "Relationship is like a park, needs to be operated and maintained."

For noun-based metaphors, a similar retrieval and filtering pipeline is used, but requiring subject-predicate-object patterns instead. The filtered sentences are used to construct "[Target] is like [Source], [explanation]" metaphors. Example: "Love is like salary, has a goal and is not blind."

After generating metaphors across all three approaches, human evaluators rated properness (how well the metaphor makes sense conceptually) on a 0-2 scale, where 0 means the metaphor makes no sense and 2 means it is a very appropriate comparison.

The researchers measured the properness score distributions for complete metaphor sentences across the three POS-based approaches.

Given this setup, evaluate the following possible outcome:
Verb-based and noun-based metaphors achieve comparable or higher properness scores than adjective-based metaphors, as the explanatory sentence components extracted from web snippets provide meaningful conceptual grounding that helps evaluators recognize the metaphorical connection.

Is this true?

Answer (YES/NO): NO